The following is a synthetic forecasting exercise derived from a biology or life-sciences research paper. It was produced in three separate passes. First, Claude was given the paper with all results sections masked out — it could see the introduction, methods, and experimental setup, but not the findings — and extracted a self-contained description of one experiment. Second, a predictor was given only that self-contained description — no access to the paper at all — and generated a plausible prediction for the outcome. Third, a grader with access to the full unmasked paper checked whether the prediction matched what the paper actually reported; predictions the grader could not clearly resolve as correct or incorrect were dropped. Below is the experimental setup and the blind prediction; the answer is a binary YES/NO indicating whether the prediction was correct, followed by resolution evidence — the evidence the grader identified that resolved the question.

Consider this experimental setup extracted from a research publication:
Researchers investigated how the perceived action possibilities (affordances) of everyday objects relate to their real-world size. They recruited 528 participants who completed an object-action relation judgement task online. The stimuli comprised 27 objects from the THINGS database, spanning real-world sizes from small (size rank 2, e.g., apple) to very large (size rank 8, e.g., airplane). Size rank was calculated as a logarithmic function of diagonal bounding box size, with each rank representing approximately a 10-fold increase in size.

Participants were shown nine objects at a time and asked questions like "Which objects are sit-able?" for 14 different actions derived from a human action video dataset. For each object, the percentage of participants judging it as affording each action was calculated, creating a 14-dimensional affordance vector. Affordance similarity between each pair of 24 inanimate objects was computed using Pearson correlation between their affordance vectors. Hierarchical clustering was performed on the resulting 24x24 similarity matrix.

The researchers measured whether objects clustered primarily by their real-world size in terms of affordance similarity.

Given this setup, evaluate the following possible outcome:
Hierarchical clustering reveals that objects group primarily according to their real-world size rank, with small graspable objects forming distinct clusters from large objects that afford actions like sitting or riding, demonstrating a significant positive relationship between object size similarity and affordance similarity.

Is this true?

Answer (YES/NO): NO